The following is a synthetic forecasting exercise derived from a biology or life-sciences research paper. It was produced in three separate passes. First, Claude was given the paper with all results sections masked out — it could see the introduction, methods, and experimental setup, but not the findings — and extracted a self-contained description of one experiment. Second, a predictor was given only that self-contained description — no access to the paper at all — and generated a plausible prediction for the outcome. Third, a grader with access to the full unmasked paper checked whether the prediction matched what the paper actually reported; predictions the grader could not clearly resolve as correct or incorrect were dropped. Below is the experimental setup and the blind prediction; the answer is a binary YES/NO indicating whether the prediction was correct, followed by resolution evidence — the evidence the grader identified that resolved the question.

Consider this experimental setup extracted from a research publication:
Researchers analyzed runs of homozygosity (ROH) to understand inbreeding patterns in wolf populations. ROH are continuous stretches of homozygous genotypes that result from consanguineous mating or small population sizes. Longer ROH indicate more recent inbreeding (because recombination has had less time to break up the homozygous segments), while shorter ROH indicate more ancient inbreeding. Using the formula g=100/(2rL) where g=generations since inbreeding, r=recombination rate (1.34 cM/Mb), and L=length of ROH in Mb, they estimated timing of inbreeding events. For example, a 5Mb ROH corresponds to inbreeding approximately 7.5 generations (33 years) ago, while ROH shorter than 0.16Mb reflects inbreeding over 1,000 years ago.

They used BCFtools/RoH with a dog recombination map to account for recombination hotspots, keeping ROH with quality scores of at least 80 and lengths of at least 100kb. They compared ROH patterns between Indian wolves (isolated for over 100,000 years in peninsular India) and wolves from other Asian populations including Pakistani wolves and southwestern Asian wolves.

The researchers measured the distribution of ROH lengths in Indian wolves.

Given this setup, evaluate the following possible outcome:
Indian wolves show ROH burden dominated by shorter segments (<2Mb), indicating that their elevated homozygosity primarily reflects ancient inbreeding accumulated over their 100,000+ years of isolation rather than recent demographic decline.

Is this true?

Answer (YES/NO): NO